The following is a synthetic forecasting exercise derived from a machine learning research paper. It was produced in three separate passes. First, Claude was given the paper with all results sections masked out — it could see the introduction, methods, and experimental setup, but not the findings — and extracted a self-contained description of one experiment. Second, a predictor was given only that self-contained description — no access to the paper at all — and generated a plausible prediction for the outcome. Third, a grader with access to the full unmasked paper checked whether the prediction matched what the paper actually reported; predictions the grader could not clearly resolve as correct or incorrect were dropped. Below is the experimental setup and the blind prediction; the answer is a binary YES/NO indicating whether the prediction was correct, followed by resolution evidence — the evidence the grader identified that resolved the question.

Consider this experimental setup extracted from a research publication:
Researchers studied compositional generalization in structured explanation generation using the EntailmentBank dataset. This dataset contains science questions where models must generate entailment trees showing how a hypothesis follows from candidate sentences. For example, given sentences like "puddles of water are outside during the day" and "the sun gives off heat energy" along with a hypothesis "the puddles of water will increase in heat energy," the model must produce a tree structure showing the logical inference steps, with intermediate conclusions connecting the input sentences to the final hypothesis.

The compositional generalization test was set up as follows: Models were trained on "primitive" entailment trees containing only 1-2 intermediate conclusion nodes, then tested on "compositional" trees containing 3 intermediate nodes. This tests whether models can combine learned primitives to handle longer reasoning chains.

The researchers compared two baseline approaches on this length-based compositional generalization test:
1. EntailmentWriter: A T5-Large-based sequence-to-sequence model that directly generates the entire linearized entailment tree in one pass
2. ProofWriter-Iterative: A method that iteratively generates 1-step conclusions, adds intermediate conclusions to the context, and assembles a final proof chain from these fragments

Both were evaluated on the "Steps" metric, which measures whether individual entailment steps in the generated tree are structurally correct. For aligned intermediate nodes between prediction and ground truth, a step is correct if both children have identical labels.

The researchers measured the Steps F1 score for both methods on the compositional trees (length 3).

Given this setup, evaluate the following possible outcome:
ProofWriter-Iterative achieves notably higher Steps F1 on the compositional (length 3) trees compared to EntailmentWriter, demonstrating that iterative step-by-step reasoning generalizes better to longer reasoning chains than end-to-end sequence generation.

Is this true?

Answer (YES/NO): NO